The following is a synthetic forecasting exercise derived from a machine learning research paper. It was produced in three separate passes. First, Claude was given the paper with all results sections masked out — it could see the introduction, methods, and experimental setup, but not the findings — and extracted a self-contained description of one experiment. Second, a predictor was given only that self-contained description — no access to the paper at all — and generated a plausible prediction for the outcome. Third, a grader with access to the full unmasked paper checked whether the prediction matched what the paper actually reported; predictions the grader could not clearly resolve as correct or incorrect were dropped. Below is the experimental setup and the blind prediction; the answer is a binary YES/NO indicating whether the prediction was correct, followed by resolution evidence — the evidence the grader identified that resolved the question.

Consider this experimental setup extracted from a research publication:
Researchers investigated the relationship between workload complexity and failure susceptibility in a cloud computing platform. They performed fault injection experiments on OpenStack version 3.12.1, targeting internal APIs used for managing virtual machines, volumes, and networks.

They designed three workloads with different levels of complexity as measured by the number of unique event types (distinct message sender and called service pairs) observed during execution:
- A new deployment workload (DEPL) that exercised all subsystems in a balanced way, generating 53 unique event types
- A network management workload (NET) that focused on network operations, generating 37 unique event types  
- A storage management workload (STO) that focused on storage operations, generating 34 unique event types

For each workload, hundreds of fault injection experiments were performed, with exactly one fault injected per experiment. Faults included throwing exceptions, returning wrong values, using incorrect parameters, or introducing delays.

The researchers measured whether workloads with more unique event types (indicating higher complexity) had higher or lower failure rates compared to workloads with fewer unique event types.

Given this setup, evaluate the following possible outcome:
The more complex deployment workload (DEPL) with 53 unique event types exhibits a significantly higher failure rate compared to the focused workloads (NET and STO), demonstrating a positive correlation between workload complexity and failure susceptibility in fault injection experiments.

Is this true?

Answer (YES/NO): NO